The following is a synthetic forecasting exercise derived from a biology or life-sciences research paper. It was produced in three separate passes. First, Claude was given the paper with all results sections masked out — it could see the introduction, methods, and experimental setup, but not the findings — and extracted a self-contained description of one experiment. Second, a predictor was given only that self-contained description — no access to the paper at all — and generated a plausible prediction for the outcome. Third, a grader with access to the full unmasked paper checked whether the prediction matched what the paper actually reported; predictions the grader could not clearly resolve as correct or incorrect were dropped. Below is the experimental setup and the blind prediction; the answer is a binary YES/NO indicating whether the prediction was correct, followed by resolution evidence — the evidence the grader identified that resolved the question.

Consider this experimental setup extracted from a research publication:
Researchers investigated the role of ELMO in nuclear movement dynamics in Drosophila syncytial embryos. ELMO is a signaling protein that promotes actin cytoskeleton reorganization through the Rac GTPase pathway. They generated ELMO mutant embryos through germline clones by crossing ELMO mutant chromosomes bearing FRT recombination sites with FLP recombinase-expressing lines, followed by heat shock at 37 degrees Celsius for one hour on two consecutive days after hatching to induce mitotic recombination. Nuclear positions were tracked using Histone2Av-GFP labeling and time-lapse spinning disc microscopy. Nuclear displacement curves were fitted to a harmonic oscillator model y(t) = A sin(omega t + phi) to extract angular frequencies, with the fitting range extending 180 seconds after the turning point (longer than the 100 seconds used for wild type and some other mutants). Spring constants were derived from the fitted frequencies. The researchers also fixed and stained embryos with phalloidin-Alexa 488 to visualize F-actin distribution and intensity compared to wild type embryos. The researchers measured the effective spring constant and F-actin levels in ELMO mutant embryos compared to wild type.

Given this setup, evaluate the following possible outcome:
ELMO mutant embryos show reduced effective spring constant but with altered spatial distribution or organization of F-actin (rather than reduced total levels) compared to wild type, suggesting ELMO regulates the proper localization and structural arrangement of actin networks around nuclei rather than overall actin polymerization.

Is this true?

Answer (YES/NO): YES